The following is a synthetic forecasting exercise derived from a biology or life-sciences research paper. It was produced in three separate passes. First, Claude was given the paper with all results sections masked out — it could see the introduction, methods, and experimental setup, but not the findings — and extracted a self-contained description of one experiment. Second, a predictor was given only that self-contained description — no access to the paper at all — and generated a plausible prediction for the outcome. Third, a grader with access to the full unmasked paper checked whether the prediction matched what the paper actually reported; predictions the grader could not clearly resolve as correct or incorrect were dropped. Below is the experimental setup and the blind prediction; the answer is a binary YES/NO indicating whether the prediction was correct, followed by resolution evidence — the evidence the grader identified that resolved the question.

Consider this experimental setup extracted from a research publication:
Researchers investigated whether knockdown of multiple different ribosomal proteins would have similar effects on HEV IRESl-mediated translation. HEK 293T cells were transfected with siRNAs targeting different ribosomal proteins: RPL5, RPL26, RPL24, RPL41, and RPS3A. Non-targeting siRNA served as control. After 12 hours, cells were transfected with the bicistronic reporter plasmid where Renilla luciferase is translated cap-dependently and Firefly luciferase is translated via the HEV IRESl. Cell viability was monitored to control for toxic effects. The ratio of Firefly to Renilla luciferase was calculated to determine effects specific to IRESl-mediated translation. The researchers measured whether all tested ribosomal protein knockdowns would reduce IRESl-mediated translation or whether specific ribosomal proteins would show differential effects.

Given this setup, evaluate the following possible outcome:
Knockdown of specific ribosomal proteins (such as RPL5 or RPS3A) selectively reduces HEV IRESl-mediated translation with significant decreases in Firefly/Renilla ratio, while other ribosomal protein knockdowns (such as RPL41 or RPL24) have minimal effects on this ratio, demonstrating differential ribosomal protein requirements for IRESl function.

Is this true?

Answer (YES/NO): NO